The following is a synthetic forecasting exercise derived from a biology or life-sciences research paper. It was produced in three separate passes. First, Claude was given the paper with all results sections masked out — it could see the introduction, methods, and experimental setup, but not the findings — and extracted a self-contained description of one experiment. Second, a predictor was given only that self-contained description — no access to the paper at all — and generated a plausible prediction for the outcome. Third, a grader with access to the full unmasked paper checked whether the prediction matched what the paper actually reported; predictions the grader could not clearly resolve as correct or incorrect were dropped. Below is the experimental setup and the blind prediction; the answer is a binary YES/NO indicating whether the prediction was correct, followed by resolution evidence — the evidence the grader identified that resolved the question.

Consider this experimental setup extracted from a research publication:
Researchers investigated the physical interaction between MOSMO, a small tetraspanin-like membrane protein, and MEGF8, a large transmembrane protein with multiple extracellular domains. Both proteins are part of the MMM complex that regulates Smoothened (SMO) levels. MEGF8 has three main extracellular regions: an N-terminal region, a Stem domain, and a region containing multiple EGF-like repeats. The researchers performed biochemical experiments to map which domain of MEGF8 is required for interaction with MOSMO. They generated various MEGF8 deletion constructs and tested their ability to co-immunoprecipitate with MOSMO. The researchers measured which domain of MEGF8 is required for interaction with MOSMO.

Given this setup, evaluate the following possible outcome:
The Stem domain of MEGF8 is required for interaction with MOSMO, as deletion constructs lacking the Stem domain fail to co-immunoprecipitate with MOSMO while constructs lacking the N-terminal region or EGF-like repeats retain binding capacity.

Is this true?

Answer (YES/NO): YES